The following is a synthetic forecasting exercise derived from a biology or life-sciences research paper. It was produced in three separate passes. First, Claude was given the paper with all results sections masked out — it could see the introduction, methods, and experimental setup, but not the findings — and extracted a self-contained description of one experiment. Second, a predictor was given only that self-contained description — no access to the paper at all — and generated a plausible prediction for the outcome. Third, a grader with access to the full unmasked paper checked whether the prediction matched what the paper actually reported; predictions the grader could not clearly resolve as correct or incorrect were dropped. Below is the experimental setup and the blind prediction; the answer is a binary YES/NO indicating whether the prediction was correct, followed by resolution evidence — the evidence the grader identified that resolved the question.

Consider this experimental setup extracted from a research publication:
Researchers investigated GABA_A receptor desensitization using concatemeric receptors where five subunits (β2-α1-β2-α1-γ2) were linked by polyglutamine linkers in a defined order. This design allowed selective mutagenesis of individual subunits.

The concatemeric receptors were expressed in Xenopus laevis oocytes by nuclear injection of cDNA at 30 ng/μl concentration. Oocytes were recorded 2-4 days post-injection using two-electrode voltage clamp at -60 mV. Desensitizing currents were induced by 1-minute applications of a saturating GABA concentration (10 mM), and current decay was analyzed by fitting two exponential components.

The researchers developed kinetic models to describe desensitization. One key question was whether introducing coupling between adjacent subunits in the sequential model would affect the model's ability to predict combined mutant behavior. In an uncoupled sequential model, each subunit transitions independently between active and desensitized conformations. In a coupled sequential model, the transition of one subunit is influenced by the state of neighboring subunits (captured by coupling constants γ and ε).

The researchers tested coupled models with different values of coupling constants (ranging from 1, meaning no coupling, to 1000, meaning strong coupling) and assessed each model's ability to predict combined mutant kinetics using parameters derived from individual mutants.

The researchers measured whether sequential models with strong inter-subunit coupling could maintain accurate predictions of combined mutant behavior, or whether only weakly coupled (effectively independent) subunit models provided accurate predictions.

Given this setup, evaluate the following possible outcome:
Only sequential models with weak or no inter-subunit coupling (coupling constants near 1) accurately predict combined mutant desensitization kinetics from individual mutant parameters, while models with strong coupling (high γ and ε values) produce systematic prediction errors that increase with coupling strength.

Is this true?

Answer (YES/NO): NO